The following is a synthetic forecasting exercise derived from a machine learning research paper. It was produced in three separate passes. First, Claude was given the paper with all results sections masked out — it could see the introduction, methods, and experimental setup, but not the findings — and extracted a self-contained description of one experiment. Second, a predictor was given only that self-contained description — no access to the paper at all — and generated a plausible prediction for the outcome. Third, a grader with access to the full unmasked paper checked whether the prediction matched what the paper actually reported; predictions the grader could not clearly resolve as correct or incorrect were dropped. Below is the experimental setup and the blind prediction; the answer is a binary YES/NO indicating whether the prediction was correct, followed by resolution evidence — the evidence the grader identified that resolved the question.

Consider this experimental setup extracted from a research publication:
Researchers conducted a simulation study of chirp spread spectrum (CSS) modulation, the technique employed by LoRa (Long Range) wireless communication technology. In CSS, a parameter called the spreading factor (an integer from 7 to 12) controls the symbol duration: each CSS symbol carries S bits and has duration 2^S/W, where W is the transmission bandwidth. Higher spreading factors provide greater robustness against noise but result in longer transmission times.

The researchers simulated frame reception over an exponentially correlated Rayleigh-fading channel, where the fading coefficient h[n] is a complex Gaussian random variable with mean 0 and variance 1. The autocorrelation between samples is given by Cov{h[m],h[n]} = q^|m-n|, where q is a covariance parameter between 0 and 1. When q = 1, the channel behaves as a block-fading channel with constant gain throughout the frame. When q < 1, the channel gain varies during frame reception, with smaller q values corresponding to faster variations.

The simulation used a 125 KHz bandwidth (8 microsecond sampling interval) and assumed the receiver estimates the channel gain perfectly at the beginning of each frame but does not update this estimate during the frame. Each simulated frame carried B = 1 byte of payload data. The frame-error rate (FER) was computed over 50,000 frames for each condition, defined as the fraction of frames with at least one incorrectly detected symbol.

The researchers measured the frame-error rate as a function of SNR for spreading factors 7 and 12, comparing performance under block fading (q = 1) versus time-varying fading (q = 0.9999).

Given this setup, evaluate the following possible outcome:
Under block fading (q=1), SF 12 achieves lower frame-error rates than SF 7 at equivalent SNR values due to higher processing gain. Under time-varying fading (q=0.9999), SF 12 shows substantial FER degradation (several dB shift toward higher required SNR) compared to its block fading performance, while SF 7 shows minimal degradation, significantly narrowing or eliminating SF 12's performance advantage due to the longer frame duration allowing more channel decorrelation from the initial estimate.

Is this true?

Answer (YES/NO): NO